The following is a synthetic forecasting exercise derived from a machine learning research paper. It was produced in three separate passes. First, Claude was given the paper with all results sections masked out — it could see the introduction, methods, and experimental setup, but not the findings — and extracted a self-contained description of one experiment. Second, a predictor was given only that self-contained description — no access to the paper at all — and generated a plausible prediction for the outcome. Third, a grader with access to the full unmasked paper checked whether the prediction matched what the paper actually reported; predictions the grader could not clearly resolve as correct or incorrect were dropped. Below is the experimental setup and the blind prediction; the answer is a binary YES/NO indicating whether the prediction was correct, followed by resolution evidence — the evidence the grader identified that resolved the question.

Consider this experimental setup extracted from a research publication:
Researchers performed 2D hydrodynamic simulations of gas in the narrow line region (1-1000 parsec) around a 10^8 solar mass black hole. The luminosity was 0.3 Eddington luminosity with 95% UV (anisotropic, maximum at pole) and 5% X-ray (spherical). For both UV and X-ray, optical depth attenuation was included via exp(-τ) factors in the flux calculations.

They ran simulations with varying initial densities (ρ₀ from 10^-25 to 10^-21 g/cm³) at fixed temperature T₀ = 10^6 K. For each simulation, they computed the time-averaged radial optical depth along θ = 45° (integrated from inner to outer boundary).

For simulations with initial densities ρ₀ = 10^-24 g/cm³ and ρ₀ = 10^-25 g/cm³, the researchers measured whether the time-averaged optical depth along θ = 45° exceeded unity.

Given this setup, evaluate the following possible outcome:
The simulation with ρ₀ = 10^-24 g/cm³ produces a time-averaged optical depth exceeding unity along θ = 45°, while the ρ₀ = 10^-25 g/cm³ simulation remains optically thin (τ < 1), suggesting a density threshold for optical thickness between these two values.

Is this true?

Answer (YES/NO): YES